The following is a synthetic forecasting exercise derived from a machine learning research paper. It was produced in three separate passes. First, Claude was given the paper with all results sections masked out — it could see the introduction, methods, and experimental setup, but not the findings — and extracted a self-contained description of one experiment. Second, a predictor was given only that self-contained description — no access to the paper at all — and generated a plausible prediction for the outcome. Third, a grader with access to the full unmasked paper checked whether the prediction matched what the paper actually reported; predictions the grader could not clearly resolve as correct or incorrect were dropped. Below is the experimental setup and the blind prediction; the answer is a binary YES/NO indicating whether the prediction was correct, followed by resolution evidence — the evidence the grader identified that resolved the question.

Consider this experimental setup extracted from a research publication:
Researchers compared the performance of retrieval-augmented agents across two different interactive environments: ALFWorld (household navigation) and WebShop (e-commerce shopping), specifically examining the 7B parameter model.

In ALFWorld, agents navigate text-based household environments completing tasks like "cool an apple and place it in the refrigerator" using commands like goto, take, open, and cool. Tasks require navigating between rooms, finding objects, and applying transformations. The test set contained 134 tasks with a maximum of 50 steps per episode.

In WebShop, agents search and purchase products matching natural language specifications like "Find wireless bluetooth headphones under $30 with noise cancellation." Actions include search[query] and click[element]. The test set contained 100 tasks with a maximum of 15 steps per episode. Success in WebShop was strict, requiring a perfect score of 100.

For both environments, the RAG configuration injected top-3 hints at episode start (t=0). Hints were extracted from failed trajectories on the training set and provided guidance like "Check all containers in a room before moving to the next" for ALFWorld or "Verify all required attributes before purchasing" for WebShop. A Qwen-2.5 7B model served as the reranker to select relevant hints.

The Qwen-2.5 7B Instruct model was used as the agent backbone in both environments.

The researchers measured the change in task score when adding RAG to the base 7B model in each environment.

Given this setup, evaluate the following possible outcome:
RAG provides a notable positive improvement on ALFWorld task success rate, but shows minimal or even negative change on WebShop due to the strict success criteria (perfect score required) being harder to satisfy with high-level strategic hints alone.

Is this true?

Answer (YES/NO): YES